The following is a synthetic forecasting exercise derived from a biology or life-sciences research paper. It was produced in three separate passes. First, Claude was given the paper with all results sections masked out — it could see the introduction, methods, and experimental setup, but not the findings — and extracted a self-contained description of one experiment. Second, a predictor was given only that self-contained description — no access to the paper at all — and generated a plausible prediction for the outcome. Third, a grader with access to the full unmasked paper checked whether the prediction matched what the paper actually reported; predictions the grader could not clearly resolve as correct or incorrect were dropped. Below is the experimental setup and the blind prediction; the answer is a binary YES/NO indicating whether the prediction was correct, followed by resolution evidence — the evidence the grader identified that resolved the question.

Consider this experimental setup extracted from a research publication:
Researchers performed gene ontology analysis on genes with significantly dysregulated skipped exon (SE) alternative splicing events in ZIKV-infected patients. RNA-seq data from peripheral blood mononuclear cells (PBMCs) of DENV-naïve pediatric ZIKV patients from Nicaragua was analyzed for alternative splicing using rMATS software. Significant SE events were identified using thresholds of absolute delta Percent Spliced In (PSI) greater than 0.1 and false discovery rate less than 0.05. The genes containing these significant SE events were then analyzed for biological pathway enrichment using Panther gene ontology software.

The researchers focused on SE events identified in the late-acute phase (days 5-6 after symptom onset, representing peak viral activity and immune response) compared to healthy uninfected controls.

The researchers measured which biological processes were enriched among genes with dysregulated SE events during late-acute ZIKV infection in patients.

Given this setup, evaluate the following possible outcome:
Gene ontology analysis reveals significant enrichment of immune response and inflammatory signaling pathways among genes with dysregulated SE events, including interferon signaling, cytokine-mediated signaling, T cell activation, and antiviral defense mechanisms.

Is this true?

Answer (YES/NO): NO